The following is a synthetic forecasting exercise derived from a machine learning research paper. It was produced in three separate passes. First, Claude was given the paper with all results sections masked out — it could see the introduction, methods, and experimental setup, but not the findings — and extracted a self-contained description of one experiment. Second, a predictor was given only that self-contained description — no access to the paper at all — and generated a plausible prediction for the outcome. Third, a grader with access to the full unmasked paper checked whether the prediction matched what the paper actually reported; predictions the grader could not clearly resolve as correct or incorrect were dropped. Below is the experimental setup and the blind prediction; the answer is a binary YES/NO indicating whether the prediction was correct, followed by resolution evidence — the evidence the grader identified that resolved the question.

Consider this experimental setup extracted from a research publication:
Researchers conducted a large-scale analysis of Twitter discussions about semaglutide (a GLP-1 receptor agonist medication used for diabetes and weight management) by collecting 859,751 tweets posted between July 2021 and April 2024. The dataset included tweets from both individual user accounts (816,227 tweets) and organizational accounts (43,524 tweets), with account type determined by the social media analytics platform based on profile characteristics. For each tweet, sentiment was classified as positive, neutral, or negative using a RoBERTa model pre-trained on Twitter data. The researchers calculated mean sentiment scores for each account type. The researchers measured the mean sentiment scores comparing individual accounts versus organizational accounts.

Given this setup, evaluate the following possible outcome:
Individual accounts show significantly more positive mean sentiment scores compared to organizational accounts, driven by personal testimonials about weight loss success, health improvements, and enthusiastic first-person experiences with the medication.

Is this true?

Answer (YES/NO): NO